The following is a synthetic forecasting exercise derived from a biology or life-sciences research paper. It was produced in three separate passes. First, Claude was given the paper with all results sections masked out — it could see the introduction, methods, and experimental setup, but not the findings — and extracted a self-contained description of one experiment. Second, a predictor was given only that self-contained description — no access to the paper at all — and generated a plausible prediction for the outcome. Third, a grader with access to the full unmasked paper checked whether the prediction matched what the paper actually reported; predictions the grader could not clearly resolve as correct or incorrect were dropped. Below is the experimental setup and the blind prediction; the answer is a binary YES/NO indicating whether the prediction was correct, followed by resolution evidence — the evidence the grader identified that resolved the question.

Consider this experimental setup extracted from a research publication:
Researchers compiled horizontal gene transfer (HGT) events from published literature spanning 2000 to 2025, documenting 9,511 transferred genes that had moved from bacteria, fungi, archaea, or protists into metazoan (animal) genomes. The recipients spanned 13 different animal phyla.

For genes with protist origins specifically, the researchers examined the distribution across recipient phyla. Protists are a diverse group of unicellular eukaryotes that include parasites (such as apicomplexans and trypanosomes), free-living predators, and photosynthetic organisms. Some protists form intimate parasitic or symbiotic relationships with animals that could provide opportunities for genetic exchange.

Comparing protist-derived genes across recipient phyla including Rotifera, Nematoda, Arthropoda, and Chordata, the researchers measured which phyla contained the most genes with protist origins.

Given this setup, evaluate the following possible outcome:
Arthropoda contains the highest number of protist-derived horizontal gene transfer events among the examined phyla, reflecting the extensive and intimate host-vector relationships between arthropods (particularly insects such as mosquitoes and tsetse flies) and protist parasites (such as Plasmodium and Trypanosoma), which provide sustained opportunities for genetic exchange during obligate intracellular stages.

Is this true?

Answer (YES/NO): NO